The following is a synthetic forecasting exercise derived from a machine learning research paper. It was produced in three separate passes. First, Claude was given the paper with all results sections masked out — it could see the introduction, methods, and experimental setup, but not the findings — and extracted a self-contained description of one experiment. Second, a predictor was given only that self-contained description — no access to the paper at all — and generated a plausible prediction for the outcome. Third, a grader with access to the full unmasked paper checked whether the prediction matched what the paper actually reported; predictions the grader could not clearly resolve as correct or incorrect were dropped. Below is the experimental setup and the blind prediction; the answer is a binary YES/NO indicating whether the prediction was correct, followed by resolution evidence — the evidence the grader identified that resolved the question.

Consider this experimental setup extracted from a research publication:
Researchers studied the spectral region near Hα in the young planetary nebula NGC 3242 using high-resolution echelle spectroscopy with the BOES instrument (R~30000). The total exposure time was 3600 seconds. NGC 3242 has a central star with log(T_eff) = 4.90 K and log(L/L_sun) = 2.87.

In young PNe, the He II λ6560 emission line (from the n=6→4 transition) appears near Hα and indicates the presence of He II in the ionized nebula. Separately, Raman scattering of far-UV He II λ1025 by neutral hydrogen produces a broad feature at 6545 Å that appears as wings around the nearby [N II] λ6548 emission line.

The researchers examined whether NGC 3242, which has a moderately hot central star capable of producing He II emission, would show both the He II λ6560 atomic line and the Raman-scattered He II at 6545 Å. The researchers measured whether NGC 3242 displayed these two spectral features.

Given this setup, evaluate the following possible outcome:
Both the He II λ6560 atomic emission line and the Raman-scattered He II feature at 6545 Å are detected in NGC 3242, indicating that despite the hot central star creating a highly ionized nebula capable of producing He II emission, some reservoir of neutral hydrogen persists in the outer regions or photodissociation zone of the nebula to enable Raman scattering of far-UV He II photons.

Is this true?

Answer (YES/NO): NO